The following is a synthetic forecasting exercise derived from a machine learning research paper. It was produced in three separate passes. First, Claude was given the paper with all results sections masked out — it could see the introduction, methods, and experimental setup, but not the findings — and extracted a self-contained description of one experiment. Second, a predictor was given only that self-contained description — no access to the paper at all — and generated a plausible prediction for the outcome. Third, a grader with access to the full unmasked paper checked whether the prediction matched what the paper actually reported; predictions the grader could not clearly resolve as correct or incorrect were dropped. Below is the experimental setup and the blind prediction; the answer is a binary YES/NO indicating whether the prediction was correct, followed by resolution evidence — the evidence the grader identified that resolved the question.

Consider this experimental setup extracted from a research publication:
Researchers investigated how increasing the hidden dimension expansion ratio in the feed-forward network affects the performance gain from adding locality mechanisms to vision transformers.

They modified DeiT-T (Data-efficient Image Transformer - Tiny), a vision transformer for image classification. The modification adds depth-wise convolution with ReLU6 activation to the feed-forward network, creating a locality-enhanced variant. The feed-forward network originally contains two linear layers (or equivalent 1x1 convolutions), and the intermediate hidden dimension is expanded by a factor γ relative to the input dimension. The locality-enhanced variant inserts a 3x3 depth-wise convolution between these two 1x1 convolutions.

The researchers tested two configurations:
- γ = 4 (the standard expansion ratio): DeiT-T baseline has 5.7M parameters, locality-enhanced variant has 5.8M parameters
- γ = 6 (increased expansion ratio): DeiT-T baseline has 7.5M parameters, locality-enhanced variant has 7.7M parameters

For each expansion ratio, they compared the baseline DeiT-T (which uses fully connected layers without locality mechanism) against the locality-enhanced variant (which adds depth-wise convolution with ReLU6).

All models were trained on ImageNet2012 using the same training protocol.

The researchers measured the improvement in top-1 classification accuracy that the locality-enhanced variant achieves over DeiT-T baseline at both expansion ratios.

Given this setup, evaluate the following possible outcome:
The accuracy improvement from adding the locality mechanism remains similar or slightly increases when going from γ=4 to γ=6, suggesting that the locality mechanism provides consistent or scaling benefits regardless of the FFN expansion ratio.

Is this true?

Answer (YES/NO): NO